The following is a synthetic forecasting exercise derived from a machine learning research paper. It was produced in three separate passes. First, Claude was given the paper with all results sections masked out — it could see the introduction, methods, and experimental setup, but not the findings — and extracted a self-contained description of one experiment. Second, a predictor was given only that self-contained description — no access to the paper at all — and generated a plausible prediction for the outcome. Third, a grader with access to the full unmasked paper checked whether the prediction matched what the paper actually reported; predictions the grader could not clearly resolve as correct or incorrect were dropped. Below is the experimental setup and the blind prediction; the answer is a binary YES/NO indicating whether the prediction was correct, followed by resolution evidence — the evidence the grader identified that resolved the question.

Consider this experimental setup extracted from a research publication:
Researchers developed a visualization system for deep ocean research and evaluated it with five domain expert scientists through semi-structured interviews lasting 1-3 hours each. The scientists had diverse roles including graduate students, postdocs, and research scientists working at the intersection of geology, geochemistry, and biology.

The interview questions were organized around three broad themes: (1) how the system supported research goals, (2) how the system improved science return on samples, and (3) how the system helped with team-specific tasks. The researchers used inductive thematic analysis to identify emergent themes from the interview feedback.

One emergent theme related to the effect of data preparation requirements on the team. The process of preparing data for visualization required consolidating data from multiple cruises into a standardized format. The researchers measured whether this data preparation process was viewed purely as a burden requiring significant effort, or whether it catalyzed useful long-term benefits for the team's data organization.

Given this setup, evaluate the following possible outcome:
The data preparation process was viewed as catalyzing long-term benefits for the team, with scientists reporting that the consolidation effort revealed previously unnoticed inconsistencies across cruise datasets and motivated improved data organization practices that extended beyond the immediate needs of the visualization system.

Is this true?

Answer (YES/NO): NO